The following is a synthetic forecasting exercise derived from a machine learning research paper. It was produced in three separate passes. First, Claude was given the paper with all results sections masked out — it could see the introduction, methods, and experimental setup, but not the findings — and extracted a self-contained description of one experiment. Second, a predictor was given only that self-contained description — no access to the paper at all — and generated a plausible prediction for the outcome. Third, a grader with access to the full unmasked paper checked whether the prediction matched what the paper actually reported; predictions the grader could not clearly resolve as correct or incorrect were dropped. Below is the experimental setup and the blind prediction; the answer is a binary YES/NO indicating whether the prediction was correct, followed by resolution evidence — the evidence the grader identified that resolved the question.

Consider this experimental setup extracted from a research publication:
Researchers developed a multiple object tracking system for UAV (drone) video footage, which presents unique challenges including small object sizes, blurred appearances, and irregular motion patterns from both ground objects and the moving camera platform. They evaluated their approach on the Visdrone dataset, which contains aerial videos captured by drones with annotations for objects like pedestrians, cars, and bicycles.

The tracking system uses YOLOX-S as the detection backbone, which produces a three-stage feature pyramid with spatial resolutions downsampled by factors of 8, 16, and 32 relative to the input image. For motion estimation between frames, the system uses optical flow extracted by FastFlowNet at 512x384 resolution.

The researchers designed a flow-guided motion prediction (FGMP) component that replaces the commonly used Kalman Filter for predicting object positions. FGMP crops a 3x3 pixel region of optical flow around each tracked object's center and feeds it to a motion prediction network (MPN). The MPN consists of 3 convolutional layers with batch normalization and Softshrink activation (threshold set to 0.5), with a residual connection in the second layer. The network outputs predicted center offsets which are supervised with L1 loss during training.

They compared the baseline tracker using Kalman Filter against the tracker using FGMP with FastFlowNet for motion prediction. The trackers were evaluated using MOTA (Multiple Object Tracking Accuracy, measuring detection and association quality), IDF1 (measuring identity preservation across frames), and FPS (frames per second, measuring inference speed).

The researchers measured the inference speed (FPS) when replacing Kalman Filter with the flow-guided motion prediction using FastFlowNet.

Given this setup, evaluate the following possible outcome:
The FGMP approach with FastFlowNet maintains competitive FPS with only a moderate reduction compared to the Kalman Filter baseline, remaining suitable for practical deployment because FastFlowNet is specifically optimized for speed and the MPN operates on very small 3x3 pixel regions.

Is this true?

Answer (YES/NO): NO